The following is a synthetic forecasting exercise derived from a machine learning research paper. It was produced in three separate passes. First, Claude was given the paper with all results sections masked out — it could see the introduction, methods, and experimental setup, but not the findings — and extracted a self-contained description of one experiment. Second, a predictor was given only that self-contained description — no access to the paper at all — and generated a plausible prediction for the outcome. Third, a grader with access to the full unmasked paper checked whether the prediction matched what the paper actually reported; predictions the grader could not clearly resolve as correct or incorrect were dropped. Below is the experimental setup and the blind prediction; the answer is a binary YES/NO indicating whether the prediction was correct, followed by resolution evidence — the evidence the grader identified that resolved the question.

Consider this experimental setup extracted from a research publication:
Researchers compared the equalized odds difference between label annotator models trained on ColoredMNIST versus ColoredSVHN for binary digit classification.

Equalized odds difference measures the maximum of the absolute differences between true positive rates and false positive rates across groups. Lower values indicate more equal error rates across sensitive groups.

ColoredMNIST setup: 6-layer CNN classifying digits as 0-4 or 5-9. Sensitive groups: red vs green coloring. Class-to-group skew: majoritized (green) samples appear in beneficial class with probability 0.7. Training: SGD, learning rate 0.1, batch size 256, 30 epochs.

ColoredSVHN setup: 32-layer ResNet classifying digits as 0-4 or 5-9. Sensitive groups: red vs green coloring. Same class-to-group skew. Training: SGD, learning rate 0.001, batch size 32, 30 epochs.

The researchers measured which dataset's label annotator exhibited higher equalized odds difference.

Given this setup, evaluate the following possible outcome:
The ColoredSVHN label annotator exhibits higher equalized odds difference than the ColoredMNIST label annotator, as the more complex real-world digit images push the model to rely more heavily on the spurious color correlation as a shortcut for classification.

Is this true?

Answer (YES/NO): YES